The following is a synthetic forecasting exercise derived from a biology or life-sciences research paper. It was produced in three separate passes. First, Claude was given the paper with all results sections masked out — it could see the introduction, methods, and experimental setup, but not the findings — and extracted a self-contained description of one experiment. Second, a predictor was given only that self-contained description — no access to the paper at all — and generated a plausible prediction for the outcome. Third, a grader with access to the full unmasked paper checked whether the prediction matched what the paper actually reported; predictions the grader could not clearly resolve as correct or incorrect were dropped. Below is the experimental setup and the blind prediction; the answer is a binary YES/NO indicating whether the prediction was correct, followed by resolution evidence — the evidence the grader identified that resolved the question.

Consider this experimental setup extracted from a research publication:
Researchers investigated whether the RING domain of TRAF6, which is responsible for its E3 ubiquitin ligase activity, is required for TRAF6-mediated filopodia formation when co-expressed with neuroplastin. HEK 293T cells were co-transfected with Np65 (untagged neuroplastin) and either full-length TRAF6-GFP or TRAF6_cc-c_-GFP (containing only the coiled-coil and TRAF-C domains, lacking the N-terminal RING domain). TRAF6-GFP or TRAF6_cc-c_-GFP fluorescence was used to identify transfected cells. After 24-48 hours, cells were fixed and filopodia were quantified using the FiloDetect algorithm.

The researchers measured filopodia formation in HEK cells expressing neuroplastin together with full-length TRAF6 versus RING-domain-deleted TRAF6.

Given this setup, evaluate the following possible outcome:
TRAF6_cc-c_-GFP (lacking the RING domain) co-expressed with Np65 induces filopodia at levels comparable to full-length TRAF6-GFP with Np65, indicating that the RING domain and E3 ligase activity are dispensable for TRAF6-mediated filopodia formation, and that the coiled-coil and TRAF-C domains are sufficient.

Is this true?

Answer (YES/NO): NO